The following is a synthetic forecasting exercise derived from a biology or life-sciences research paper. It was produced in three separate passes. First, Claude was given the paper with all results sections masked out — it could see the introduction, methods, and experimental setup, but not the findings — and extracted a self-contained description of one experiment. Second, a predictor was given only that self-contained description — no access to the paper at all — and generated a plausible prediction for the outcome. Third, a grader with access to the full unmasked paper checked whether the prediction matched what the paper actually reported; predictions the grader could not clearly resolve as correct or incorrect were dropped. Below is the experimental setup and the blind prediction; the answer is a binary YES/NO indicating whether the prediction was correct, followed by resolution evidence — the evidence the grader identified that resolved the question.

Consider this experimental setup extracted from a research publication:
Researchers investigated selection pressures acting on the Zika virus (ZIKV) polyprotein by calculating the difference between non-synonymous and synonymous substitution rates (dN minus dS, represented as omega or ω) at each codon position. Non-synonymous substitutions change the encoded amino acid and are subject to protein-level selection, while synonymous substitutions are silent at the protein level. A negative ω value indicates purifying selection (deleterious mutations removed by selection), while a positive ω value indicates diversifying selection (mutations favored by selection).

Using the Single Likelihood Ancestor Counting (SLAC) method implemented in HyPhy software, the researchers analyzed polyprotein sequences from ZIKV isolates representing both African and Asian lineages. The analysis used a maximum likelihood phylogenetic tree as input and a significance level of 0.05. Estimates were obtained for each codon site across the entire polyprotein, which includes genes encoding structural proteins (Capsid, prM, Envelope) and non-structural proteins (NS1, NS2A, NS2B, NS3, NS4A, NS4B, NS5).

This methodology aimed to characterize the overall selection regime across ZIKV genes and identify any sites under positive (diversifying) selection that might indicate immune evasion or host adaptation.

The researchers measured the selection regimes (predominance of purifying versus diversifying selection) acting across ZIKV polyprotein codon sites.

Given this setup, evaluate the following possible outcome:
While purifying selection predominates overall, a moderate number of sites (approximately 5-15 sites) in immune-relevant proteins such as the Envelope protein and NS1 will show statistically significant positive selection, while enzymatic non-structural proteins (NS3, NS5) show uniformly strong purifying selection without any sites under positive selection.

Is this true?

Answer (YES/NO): NO